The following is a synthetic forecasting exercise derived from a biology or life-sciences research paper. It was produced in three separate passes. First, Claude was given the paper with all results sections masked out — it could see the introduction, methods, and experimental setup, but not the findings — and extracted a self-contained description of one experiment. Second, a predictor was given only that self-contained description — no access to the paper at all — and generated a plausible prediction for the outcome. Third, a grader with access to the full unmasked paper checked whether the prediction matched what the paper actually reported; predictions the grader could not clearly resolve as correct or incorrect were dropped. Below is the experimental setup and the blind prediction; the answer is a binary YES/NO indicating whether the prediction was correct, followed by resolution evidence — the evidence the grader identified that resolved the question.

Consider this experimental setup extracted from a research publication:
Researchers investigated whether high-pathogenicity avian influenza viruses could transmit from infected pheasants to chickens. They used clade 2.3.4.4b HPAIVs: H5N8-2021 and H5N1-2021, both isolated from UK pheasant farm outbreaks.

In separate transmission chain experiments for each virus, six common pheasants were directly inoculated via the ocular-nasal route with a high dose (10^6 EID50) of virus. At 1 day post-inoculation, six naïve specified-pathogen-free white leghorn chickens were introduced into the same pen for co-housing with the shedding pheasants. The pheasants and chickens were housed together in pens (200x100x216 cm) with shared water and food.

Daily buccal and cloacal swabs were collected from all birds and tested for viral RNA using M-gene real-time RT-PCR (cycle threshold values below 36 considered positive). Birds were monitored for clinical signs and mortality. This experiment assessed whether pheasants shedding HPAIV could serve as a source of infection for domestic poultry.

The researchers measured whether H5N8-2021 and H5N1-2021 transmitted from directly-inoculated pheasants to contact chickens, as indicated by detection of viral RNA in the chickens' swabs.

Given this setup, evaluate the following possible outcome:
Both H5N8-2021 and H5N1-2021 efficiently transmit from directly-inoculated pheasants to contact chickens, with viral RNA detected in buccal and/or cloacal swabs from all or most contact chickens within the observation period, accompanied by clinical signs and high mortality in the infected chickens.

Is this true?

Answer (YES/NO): YES